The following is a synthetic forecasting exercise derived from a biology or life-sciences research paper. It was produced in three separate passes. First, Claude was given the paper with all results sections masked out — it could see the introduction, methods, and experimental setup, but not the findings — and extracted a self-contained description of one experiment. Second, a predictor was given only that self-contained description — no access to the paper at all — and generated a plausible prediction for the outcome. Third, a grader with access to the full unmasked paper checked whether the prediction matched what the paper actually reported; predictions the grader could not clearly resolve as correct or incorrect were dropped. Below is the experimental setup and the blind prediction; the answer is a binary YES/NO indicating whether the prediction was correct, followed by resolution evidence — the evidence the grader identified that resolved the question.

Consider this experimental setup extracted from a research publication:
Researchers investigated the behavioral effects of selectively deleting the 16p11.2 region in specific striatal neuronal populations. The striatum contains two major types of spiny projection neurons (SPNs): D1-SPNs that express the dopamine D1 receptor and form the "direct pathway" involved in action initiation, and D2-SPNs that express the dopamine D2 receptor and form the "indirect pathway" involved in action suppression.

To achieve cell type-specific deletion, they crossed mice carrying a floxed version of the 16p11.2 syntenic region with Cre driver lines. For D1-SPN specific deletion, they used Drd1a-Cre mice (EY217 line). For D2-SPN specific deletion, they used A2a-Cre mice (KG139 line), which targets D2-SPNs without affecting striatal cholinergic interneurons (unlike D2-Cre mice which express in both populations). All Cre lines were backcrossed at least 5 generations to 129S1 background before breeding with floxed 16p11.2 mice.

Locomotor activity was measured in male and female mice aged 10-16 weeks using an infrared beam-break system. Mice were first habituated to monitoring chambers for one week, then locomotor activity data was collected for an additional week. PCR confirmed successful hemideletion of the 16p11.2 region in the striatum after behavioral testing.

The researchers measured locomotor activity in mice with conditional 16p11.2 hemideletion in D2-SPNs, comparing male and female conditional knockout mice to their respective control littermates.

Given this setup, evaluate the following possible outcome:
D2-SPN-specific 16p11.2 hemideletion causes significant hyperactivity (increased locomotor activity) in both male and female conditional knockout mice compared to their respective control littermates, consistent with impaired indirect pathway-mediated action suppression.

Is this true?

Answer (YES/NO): NO